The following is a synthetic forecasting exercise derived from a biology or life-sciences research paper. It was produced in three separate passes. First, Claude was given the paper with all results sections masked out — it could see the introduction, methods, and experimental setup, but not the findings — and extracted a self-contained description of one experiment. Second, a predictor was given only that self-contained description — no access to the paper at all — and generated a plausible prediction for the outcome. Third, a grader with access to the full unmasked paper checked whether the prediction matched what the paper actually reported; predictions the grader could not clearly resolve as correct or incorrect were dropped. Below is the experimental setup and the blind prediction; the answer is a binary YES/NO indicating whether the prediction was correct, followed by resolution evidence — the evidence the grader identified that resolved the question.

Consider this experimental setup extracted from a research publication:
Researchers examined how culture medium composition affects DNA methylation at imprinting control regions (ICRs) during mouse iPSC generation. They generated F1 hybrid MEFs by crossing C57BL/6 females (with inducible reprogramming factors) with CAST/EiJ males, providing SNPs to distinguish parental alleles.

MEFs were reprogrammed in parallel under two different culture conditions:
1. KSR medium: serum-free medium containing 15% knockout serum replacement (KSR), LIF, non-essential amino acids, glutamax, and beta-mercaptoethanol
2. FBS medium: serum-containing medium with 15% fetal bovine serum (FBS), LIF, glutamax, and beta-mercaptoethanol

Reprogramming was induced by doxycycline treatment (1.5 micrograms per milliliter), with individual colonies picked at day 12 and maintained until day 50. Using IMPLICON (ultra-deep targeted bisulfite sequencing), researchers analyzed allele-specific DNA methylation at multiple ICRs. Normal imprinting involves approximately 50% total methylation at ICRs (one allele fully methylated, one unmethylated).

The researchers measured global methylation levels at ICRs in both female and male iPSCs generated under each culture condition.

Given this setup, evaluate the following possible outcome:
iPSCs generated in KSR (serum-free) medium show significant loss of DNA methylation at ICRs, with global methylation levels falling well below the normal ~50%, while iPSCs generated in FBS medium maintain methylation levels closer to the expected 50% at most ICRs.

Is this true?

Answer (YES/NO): NO